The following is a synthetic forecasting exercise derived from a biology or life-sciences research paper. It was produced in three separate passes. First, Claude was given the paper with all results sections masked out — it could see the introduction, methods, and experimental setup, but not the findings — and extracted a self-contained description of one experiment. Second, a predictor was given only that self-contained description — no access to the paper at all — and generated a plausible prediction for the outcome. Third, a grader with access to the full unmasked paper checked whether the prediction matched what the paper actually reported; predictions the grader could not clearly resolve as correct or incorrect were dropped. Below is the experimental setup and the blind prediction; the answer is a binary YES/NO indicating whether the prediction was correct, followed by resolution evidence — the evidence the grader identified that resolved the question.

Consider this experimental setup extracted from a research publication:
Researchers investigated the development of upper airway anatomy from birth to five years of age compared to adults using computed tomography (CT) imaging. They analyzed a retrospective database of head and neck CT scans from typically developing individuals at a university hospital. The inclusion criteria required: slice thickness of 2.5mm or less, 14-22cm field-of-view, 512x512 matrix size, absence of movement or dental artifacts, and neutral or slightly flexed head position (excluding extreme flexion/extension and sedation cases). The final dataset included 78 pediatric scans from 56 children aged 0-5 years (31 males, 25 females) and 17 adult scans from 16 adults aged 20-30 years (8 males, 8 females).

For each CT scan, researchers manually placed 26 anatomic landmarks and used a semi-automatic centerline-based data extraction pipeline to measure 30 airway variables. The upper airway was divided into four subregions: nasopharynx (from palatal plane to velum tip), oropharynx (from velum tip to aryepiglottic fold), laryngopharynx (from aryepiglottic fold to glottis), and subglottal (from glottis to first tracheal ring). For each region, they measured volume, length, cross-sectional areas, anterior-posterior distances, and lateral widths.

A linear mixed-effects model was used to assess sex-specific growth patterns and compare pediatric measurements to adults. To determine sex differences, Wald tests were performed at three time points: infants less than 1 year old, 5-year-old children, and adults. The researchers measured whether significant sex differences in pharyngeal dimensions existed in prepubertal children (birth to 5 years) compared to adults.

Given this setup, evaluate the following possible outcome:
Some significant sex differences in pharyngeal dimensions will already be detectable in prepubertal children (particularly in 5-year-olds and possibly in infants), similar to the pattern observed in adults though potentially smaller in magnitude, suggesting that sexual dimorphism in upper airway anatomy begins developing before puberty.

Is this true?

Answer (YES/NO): NO